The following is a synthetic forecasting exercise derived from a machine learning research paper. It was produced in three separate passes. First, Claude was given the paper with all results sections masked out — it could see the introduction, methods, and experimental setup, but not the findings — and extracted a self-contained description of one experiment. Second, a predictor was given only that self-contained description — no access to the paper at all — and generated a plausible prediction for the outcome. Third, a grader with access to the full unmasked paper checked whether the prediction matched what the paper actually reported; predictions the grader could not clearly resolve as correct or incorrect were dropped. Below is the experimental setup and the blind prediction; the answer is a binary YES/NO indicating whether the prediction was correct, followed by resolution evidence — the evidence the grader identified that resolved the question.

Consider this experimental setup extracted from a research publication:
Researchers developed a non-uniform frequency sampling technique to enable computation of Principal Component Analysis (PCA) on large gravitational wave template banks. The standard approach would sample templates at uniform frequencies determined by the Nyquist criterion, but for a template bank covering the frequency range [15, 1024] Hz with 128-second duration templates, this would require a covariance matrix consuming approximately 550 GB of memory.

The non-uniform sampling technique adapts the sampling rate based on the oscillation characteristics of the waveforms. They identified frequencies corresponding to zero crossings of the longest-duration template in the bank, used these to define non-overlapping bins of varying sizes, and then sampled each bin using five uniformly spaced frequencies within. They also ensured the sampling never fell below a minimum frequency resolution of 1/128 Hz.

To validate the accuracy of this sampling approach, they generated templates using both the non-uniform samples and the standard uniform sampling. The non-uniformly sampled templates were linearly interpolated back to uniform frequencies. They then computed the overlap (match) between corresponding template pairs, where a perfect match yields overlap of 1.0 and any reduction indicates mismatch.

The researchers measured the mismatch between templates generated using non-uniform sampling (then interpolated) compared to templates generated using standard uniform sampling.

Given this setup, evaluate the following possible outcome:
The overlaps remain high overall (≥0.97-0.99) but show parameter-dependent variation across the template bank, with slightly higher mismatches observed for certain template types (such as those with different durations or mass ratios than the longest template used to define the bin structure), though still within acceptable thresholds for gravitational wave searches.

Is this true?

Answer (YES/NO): NO